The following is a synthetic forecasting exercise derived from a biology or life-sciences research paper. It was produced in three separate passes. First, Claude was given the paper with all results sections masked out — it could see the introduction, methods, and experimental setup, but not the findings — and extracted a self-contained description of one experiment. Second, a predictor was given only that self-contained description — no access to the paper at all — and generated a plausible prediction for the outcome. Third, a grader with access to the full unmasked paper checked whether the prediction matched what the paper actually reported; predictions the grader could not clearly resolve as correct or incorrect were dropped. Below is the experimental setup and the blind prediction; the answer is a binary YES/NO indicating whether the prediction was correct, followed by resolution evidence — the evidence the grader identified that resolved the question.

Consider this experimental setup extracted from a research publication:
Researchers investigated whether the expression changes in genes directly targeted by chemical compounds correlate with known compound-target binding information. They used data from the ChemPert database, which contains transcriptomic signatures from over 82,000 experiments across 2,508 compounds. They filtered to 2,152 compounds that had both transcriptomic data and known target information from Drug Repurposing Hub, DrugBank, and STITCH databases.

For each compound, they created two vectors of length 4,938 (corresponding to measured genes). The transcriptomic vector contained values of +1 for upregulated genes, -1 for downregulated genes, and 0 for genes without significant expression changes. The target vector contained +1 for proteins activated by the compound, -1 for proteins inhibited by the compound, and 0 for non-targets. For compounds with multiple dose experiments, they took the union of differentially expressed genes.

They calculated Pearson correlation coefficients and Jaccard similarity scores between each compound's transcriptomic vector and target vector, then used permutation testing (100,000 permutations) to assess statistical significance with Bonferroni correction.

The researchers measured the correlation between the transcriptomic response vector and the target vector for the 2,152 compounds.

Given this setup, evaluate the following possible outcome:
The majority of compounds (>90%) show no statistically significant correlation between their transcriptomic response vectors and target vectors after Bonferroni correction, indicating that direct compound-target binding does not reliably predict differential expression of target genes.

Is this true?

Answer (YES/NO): YES